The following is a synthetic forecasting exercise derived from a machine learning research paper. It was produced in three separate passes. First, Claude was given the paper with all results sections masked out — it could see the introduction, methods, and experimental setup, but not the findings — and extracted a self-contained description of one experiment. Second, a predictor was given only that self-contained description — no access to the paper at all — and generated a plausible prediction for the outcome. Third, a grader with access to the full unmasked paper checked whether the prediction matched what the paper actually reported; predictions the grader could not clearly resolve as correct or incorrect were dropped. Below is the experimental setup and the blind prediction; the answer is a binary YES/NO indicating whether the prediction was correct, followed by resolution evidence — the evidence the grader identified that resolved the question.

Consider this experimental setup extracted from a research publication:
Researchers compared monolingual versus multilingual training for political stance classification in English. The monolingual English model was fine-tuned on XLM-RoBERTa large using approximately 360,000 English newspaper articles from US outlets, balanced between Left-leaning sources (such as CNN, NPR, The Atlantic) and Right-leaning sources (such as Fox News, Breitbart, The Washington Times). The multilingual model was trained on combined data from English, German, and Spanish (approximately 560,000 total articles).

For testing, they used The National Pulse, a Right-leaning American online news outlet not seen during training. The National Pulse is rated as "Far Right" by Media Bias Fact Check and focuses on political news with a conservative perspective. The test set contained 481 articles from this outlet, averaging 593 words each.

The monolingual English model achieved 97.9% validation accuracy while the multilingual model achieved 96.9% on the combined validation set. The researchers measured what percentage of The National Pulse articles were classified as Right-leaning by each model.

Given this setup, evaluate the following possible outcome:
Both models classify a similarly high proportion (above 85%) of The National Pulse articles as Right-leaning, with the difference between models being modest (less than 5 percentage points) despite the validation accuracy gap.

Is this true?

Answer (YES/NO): YES